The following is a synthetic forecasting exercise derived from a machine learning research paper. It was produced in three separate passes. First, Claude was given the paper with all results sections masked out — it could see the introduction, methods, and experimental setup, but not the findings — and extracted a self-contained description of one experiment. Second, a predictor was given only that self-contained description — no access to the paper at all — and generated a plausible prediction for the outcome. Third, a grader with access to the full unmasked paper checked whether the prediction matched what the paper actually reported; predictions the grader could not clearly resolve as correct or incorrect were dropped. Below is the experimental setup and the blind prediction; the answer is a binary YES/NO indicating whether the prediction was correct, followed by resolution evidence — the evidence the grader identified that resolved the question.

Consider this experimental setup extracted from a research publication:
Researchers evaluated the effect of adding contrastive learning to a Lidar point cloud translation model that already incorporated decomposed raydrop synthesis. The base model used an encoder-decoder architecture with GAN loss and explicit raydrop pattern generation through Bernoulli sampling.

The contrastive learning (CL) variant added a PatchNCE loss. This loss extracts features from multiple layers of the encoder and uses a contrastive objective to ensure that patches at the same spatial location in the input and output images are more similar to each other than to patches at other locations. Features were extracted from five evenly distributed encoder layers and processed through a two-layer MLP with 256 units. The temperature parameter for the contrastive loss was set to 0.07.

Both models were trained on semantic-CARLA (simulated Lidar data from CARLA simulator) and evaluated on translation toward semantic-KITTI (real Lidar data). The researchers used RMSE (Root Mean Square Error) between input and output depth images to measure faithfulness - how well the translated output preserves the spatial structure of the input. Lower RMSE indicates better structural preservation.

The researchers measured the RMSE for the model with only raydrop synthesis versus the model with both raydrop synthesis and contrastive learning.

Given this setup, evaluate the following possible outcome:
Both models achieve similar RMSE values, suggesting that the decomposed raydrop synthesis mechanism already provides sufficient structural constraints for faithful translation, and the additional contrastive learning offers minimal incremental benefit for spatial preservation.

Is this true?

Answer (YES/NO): NO